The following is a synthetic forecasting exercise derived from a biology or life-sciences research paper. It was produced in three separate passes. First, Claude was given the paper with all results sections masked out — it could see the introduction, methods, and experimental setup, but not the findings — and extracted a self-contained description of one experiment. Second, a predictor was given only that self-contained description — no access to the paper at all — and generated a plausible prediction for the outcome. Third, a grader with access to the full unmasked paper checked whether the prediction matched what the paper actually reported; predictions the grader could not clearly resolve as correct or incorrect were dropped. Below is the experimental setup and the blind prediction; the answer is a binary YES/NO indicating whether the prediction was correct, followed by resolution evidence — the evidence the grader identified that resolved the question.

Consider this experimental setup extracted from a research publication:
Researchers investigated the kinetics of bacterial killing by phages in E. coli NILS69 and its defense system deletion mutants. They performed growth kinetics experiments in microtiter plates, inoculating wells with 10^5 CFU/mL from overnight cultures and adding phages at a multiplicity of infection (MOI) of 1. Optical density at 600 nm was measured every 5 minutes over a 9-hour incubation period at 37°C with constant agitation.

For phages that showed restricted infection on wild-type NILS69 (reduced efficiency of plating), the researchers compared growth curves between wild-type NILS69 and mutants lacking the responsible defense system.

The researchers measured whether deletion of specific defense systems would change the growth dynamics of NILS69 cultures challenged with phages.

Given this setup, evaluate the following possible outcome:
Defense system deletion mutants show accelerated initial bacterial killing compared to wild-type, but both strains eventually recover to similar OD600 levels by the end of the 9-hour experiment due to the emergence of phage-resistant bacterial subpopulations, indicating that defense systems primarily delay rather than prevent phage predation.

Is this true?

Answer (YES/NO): NO